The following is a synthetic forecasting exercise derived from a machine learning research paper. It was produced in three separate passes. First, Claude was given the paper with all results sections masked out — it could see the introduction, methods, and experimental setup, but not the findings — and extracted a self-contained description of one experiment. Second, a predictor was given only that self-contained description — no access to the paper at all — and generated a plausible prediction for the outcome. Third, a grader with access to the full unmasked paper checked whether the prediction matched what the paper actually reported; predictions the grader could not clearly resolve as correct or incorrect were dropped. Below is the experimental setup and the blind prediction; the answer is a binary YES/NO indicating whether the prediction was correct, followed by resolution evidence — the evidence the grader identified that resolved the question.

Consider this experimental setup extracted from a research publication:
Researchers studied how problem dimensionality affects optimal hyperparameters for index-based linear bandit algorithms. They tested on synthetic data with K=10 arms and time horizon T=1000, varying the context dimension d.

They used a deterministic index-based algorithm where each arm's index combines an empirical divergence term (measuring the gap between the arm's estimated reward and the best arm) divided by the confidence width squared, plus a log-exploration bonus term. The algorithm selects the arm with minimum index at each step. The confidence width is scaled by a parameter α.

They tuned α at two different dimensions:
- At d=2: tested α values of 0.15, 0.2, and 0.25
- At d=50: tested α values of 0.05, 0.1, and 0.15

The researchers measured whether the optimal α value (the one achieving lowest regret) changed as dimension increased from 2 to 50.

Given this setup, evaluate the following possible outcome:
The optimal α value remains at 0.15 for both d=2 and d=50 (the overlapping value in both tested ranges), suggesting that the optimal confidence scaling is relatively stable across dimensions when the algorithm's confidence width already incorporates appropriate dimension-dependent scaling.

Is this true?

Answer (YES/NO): NO